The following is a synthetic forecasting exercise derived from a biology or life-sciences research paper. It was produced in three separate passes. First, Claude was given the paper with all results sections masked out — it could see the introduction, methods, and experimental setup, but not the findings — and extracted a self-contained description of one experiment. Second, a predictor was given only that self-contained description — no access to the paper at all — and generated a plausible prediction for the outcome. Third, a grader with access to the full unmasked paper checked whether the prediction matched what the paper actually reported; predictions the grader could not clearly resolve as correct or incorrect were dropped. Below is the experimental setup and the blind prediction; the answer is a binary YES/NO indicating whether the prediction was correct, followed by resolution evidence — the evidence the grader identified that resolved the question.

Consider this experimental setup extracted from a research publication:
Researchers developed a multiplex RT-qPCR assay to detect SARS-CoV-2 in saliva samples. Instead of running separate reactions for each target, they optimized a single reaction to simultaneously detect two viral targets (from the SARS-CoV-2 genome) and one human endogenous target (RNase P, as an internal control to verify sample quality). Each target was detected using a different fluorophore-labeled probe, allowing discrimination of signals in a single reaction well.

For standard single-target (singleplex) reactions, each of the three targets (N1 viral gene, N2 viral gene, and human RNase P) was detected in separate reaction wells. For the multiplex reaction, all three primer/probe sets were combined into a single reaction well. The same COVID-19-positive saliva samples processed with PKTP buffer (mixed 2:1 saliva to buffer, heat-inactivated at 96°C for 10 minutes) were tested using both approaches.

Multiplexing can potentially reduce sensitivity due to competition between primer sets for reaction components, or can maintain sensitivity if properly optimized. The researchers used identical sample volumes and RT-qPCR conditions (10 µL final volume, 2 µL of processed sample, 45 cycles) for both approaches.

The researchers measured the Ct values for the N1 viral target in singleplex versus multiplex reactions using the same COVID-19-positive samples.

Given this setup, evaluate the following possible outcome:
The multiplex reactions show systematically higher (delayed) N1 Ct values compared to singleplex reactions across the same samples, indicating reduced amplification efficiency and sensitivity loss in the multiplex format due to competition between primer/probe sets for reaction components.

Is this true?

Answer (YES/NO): NO